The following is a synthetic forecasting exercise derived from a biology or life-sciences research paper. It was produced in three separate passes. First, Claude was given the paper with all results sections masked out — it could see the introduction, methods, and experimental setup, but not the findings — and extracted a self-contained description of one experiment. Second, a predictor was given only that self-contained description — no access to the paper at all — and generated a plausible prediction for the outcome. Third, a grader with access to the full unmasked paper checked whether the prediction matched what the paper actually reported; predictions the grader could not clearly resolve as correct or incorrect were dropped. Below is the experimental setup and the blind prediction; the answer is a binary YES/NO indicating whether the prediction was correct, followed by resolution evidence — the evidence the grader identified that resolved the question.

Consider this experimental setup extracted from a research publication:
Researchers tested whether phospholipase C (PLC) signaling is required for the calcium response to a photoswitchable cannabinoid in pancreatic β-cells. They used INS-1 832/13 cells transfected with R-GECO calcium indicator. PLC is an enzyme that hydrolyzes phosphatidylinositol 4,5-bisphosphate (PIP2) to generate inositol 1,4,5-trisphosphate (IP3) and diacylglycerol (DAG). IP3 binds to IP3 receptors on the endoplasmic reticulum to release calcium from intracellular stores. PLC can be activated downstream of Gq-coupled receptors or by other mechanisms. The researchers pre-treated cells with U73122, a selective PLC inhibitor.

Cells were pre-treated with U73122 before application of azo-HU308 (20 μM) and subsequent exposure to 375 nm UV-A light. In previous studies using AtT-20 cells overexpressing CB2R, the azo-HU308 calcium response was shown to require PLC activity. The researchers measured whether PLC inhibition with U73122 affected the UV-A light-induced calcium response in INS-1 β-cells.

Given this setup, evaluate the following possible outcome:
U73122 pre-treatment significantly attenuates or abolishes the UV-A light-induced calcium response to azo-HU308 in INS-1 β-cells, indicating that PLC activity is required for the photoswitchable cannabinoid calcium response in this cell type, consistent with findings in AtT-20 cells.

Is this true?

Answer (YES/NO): NO